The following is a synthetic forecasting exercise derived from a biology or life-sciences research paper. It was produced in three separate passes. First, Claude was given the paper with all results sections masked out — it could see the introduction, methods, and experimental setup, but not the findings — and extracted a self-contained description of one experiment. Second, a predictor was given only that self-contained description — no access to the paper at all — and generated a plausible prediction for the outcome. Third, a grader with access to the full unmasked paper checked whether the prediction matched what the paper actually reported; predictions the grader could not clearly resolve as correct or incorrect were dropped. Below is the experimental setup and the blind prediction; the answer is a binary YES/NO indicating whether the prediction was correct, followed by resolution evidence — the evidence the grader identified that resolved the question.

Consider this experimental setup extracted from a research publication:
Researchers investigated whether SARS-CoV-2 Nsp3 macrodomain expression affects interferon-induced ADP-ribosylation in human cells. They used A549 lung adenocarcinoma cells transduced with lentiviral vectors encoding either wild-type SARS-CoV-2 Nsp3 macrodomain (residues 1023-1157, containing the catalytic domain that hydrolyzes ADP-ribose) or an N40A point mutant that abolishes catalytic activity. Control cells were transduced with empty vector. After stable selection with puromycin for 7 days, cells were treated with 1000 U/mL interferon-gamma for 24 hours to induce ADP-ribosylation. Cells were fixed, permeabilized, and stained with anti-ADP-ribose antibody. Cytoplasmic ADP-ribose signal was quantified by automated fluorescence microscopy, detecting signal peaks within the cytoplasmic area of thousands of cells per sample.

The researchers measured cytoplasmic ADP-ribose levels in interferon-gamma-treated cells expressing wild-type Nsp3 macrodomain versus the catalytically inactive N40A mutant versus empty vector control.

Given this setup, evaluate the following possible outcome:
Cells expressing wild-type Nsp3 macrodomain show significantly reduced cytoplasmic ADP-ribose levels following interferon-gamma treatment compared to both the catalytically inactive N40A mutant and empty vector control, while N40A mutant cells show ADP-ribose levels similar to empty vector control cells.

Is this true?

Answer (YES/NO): YES